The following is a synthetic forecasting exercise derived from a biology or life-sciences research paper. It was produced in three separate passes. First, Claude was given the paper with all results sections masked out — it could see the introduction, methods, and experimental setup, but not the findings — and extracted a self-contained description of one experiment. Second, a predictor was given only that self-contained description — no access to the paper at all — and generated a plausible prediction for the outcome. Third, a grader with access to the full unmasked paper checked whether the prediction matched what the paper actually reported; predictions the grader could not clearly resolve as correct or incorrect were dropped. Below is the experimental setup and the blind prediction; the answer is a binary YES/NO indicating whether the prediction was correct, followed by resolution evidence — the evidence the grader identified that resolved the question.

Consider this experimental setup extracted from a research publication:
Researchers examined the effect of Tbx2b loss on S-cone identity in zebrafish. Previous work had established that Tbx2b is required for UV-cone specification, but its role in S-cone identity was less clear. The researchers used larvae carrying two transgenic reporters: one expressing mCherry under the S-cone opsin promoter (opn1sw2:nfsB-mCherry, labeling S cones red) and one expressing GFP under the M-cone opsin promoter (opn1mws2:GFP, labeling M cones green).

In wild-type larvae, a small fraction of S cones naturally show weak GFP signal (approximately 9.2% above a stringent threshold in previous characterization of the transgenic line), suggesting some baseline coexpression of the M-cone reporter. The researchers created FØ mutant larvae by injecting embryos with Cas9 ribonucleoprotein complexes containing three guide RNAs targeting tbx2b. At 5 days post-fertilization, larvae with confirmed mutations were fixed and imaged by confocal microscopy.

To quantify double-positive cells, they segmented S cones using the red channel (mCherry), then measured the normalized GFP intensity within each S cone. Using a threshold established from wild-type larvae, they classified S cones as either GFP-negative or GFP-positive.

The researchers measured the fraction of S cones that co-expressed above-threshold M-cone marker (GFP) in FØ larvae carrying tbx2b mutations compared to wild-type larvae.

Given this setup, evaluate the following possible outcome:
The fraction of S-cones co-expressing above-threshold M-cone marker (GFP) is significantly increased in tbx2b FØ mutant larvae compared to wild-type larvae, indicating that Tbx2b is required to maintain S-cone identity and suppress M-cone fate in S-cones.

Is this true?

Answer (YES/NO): YES